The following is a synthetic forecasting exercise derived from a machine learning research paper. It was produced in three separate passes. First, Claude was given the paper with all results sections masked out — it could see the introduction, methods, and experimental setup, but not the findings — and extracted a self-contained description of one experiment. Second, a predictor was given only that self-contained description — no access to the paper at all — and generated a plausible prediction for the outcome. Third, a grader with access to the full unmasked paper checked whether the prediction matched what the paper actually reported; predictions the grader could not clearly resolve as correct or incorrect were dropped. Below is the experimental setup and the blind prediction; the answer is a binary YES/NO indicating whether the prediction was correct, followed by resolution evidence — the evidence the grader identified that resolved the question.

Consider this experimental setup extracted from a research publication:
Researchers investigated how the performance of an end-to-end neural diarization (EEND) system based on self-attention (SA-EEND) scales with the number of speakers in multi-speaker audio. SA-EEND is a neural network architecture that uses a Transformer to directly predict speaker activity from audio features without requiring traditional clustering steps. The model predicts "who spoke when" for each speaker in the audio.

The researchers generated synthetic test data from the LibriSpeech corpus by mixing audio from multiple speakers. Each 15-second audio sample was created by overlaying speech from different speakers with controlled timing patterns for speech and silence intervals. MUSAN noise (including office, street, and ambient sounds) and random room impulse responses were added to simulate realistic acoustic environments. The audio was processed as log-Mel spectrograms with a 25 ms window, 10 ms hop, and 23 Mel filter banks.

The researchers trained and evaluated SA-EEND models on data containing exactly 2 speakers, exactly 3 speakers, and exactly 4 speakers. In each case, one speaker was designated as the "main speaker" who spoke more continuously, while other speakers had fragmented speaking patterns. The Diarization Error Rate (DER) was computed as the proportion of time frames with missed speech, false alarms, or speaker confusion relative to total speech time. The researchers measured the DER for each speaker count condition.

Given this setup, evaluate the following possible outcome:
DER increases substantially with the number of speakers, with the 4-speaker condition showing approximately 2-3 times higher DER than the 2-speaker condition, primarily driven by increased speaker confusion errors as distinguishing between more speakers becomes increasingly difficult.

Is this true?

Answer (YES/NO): NO